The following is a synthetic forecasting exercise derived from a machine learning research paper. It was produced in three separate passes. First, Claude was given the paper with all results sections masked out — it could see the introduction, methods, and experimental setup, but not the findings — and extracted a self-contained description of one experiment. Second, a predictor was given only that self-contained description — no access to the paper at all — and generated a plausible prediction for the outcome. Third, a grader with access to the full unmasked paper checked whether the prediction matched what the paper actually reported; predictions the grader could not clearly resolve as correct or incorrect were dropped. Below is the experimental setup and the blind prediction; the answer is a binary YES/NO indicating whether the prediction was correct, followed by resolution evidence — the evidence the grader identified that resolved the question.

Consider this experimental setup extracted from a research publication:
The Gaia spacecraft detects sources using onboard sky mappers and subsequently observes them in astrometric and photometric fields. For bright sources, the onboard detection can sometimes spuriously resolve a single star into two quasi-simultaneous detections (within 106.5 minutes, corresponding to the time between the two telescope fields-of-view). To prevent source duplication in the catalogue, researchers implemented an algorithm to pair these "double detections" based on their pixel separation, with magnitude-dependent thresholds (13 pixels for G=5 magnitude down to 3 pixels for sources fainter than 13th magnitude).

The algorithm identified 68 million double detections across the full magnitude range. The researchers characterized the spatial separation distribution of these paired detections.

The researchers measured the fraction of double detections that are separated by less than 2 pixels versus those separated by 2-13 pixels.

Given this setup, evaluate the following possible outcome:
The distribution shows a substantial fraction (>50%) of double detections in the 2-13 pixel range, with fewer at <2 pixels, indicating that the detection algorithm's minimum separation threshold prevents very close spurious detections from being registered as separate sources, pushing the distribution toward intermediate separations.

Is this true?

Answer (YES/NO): NO